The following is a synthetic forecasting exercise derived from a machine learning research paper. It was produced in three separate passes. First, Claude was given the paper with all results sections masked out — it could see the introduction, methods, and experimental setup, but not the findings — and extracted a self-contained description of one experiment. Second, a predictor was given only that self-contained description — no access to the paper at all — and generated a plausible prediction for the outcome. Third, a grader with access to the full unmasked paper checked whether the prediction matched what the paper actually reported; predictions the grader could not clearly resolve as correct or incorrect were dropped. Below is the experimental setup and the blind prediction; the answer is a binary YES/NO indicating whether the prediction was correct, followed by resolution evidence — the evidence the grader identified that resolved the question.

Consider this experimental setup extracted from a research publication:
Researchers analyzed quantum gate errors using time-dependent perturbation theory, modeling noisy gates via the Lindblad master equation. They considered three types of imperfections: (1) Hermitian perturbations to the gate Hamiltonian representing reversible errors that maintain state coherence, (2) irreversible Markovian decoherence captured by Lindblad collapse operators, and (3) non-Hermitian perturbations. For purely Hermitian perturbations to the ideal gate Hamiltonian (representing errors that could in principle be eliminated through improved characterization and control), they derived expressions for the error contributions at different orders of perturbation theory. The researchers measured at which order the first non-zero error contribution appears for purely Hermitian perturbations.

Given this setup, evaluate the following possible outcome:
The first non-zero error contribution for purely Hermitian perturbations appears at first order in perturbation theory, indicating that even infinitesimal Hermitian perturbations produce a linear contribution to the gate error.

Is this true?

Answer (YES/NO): NO